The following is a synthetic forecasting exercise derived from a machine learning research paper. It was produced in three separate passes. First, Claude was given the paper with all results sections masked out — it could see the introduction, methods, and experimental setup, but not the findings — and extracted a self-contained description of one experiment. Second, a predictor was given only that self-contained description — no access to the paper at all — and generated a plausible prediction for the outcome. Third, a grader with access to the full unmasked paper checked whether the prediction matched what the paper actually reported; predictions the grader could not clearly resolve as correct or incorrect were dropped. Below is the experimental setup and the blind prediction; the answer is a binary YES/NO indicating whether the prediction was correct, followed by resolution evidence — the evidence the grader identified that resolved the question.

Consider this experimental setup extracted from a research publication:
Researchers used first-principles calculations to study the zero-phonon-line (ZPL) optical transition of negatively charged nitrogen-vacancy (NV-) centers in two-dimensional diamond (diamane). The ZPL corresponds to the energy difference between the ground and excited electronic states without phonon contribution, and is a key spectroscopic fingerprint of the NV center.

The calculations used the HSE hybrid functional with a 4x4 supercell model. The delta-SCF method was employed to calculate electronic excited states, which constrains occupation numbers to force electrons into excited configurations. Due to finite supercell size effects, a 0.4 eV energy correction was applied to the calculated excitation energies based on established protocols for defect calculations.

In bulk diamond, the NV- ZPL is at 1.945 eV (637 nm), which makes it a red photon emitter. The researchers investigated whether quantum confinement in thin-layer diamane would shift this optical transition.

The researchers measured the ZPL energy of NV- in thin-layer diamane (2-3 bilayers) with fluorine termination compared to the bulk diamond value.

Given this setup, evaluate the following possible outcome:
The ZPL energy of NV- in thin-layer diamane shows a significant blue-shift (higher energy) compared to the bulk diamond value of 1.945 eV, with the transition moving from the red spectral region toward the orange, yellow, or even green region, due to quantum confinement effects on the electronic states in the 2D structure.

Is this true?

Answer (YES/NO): YES